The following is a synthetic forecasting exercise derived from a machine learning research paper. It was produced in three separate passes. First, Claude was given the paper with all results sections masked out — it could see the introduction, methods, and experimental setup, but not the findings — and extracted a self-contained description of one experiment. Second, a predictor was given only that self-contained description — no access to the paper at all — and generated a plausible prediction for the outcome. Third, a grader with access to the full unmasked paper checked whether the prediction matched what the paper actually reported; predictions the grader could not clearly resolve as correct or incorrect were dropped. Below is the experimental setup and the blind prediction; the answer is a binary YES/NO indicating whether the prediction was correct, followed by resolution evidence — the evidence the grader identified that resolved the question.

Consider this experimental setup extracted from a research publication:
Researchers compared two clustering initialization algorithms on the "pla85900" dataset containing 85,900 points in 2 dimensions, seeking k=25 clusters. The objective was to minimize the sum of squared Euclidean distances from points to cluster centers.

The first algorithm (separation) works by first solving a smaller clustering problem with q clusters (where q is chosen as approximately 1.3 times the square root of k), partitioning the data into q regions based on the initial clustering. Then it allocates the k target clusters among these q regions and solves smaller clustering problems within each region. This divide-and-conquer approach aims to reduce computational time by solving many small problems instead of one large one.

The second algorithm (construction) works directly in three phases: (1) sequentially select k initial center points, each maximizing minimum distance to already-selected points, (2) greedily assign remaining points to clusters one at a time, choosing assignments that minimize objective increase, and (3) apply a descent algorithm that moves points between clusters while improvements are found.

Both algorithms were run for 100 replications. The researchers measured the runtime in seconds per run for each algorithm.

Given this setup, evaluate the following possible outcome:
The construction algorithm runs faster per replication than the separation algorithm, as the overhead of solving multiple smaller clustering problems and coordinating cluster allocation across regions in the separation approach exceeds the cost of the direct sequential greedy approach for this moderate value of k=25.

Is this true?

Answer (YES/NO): NO